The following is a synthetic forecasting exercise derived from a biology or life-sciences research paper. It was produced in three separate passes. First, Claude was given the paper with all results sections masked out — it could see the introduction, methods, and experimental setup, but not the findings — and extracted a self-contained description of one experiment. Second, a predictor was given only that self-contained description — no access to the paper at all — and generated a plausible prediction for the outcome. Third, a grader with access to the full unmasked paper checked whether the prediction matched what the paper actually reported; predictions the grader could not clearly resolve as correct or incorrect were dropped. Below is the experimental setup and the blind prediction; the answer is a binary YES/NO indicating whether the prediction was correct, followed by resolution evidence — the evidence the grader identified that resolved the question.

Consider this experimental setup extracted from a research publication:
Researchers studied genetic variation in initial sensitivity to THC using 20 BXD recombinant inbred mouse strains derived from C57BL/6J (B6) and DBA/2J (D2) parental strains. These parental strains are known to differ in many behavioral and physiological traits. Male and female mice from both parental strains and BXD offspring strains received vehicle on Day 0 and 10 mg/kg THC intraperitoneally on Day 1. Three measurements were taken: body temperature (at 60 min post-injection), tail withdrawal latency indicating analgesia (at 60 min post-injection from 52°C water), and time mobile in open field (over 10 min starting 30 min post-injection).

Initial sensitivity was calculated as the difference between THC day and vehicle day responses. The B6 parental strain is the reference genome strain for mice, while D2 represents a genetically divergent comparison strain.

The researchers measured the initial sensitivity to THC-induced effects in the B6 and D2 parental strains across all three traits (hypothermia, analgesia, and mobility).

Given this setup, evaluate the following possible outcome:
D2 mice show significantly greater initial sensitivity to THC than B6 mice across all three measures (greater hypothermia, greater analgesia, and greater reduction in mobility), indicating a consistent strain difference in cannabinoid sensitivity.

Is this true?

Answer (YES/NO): NO